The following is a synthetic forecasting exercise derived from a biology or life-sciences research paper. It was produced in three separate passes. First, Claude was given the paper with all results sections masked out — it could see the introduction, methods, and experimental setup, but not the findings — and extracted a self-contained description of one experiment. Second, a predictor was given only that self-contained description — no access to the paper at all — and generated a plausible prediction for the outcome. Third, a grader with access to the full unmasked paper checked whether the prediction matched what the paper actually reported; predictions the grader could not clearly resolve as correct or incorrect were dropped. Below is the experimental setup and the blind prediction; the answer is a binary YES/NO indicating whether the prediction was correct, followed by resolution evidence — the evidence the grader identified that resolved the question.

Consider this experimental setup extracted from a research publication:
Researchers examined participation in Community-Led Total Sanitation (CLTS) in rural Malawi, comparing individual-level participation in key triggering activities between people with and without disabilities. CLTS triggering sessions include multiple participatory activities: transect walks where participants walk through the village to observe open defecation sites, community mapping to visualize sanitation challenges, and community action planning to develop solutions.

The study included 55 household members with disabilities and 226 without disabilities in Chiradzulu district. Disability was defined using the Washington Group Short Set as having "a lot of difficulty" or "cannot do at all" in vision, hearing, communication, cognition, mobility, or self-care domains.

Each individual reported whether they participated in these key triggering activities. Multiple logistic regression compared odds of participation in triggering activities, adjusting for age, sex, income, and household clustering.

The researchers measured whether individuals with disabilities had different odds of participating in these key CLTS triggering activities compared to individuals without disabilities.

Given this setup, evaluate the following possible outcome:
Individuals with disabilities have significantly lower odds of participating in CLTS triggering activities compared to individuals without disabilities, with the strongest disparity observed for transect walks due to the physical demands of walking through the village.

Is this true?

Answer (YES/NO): YES